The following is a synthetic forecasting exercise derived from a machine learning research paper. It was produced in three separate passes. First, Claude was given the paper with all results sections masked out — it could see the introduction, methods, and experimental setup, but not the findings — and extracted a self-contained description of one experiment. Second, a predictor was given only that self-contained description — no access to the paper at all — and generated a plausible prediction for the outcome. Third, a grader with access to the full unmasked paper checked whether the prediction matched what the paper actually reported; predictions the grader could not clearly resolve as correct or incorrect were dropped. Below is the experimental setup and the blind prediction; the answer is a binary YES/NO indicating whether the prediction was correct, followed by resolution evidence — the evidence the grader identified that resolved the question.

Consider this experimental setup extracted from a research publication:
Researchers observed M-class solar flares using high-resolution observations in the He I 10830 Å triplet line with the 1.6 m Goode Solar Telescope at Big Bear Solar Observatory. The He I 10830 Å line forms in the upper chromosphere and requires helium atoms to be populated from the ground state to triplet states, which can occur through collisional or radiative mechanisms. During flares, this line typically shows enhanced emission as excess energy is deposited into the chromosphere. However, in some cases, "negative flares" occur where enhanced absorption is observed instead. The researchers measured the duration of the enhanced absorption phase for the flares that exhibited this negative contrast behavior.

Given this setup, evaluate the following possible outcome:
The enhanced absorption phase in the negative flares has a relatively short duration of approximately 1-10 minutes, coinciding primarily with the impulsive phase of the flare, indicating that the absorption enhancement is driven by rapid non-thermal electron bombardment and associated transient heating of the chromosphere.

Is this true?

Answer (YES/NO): YES